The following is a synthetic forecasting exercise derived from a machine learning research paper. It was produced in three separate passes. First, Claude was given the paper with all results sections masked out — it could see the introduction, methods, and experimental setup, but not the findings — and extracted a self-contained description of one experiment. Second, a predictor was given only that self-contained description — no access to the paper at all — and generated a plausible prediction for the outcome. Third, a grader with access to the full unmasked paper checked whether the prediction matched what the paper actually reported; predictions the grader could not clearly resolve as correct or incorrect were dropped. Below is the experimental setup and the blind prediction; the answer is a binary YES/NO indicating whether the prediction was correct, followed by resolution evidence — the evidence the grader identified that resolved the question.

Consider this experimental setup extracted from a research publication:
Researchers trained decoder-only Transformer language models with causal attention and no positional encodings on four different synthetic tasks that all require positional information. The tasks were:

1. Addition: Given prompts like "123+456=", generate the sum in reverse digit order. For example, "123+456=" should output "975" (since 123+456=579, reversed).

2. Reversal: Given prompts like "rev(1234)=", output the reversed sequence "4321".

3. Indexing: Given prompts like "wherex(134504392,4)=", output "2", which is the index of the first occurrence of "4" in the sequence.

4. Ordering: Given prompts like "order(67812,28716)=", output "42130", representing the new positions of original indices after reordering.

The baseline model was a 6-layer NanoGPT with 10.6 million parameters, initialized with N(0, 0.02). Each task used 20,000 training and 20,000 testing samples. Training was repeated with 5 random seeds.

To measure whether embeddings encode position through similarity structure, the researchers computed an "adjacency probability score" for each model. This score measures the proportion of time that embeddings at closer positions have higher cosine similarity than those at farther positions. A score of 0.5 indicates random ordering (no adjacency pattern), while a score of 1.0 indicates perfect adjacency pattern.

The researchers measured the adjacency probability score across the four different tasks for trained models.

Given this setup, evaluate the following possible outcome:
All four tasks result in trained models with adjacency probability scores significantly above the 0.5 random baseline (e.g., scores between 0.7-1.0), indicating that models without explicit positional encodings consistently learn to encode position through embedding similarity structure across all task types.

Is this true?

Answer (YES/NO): YES